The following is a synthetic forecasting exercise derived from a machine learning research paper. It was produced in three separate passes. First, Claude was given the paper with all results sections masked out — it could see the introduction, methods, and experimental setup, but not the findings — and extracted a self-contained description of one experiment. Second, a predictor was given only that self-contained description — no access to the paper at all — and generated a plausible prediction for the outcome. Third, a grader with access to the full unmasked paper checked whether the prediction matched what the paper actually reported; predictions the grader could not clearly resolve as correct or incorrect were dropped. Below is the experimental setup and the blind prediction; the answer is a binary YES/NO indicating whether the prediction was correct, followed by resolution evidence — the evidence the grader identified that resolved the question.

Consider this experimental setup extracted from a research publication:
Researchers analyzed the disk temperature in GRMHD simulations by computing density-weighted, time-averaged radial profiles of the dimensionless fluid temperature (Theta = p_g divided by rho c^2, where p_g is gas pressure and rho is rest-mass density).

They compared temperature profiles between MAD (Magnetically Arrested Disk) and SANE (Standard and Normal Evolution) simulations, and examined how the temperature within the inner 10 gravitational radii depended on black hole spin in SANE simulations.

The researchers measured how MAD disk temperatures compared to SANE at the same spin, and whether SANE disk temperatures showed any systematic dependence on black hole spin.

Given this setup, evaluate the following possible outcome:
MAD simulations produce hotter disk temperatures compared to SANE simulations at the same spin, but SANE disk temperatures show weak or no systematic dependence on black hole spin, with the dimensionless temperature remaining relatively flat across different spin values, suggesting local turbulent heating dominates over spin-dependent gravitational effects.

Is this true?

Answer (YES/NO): NO